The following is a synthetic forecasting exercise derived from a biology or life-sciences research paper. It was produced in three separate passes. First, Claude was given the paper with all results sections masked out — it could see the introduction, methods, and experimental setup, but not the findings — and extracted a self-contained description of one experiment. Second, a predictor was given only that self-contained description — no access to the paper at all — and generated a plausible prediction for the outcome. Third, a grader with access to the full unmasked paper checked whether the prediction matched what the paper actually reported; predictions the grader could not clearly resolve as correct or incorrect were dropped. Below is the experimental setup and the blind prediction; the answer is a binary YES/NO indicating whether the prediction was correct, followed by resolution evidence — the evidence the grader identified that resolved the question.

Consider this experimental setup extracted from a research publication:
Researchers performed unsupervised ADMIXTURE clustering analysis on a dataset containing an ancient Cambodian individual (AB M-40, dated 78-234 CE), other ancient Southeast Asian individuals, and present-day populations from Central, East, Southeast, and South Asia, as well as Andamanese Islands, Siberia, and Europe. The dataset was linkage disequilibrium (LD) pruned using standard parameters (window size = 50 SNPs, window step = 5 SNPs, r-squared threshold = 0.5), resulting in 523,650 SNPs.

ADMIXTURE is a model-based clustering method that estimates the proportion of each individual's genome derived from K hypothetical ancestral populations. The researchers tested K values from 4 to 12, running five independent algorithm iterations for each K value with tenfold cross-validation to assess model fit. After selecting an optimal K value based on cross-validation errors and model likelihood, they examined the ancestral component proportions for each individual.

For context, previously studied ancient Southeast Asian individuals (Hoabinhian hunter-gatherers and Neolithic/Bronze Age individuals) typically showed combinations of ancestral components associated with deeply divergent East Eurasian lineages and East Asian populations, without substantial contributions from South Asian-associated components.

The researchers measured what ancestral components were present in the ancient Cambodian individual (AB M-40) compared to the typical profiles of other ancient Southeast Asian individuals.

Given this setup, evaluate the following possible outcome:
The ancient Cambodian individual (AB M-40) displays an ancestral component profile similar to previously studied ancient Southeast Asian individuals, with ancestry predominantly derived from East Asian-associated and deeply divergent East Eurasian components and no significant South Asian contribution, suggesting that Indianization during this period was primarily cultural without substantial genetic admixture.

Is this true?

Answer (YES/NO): NO